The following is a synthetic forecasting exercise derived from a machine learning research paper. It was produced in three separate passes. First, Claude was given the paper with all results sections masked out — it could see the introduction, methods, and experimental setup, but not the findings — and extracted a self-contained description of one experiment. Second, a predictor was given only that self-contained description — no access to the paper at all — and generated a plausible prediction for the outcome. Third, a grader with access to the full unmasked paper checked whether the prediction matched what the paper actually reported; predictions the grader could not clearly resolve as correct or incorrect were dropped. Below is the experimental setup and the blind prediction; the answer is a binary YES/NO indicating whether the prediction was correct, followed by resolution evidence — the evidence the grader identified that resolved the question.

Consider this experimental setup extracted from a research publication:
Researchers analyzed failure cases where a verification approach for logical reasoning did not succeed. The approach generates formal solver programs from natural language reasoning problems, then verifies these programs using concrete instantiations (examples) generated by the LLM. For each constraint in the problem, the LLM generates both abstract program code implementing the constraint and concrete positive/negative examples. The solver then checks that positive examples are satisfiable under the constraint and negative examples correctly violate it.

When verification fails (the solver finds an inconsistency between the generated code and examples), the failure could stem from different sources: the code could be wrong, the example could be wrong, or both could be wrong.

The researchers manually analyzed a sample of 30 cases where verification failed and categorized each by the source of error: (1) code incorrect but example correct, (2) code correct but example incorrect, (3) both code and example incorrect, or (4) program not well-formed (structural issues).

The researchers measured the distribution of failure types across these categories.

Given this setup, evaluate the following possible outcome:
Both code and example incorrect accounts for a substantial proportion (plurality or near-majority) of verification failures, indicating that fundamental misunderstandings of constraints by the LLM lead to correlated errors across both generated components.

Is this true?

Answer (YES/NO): NO